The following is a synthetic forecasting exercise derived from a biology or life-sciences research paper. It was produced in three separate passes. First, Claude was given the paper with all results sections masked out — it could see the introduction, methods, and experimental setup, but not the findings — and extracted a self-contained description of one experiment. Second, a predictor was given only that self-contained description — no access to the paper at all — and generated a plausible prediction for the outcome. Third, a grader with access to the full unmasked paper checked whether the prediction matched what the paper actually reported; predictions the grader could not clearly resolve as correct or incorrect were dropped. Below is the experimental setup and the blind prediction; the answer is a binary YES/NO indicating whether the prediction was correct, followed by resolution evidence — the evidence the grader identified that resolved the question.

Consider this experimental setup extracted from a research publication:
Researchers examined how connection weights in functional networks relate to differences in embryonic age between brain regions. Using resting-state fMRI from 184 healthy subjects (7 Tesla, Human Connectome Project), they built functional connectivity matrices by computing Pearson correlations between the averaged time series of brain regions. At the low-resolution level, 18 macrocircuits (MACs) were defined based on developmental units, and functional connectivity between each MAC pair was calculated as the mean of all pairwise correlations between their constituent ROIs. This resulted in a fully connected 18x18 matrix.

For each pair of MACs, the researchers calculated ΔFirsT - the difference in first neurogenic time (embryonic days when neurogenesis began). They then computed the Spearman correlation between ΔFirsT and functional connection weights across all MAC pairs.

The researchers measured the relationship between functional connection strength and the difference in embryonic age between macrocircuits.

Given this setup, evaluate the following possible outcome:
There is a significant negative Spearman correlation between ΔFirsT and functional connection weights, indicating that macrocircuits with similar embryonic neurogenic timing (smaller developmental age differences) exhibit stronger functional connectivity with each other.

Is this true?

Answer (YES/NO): YES